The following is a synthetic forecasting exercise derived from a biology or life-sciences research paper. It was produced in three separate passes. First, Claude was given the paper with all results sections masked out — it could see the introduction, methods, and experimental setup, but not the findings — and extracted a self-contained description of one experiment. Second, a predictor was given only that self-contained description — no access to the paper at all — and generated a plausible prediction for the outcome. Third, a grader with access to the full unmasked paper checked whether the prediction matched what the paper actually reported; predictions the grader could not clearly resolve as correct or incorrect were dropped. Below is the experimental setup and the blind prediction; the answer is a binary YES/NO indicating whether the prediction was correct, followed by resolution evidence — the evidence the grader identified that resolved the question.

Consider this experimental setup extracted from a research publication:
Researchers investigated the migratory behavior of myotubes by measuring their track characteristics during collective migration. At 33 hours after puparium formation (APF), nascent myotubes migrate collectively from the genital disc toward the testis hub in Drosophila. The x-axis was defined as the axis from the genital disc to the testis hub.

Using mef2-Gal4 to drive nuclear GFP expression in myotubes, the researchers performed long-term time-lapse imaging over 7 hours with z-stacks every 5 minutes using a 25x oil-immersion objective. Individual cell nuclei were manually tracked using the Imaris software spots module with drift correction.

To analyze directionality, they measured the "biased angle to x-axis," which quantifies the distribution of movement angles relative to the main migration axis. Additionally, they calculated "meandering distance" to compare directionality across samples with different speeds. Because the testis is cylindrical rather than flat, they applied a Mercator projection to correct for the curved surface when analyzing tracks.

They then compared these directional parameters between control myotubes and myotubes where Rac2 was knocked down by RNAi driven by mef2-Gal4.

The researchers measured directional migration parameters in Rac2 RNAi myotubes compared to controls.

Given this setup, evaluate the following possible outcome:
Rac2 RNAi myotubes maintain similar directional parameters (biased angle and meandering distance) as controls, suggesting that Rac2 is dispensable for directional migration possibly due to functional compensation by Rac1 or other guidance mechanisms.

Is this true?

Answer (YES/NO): NO